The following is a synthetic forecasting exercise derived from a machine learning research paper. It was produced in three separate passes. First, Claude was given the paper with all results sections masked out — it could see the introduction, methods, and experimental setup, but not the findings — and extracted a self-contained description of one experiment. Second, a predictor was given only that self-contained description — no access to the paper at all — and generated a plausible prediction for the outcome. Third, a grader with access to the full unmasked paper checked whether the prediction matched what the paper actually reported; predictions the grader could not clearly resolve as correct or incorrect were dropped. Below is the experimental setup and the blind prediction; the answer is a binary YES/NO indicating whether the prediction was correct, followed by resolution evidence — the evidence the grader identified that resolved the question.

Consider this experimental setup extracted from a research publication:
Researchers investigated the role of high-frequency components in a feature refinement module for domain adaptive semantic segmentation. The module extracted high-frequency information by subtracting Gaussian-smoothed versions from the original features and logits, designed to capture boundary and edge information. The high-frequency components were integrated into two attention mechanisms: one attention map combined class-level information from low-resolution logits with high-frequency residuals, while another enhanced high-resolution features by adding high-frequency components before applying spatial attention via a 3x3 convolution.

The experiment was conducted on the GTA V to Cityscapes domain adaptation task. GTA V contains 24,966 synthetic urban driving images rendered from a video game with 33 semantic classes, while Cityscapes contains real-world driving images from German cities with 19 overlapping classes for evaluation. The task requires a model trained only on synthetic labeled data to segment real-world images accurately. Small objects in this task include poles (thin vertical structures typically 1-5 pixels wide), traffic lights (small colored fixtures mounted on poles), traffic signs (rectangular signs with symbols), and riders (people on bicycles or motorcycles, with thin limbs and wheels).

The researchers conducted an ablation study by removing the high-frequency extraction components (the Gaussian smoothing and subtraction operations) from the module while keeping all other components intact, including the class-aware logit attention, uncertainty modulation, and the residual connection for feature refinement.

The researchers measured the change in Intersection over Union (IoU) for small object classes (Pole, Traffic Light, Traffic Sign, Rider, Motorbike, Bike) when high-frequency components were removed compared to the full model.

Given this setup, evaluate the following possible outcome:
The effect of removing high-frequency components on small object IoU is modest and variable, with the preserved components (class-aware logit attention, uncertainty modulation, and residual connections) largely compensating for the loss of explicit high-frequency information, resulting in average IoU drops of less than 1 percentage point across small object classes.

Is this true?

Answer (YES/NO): NO